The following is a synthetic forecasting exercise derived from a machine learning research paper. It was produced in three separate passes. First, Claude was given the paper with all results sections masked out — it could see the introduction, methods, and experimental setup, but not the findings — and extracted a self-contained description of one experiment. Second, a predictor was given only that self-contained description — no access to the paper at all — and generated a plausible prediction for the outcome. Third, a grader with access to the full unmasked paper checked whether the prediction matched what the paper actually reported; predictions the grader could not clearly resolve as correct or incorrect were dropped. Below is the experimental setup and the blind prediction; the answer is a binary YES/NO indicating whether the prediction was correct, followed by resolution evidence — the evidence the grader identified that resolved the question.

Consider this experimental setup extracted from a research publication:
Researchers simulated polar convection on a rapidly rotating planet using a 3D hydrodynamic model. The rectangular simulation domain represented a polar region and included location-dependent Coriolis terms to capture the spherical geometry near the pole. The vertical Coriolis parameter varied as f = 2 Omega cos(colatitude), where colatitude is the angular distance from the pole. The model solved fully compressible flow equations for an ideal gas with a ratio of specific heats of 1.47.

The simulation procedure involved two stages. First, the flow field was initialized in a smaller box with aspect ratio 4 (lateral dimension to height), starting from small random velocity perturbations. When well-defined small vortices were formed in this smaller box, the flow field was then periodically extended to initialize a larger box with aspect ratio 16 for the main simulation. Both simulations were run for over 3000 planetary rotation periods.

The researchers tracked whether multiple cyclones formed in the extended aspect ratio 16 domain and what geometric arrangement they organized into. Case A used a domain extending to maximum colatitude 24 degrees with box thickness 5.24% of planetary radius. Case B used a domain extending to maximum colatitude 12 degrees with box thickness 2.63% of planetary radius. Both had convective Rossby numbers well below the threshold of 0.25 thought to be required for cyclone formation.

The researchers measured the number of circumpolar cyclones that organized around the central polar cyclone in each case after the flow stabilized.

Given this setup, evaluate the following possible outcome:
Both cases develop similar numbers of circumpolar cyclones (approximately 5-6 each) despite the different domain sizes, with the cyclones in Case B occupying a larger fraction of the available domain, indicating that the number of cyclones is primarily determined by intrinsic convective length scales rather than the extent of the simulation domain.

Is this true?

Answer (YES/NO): NO